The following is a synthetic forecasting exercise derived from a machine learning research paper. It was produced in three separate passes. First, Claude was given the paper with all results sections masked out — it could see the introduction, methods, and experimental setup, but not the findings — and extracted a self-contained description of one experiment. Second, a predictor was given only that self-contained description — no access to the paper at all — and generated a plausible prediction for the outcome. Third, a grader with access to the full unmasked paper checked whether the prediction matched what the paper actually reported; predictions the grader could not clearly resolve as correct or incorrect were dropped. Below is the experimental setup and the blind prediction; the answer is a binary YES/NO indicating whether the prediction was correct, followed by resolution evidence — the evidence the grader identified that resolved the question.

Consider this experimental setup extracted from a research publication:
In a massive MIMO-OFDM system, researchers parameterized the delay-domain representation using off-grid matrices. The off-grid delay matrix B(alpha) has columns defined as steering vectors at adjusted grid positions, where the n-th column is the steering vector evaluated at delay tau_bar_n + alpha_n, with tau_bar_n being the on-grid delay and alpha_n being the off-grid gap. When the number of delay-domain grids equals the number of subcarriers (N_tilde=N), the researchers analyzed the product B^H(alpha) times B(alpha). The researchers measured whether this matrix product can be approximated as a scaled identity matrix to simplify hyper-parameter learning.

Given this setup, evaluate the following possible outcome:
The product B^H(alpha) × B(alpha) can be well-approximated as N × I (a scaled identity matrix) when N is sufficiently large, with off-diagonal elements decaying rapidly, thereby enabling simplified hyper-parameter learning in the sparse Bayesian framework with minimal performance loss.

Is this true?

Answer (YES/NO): NO